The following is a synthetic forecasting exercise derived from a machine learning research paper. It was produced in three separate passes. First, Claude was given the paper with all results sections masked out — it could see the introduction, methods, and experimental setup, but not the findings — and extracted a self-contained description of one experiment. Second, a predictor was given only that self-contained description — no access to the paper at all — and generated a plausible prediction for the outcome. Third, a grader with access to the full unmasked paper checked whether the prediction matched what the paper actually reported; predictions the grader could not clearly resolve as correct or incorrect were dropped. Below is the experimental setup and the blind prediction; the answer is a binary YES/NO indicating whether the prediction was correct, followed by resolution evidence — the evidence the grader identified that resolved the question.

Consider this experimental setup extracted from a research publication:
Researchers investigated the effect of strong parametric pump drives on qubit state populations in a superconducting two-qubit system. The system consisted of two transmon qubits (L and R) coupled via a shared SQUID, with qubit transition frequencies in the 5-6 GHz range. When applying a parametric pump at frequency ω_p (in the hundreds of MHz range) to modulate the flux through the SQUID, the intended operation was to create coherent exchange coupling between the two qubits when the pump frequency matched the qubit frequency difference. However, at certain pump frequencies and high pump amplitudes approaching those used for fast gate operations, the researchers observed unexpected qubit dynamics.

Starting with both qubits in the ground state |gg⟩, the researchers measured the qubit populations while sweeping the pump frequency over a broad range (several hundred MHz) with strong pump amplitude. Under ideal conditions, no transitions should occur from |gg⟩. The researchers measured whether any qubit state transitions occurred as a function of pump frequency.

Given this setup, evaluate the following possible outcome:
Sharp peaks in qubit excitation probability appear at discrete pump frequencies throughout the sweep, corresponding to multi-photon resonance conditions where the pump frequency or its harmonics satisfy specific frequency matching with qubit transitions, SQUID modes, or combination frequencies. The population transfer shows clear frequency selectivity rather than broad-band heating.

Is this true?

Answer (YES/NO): YES